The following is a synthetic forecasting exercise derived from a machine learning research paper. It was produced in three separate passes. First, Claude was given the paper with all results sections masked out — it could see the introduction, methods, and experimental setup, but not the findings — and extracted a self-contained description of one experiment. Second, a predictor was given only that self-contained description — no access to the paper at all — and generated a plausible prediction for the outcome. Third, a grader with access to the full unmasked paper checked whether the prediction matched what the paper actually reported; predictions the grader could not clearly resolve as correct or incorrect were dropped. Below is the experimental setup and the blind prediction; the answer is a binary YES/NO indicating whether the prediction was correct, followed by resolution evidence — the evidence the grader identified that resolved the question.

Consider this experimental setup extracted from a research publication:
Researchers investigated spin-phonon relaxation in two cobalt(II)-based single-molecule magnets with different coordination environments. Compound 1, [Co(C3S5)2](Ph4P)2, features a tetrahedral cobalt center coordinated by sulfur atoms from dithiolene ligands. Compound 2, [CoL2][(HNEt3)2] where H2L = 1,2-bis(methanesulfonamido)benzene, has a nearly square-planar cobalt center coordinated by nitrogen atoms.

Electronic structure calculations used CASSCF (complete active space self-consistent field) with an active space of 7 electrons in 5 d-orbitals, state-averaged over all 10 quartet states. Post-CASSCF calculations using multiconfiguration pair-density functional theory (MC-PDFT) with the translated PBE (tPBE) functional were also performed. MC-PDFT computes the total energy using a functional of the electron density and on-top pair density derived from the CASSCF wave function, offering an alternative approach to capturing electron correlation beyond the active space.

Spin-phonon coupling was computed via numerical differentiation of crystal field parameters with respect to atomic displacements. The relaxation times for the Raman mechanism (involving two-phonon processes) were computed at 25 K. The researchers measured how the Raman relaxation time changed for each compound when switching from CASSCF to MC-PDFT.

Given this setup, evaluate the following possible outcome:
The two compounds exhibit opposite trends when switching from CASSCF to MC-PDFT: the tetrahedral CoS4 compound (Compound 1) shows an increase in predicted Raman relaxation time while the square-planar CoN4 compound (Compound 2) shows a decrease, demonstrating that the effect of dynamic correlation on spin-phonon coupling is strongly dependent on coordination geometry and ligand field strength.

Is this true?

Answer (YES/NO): NO